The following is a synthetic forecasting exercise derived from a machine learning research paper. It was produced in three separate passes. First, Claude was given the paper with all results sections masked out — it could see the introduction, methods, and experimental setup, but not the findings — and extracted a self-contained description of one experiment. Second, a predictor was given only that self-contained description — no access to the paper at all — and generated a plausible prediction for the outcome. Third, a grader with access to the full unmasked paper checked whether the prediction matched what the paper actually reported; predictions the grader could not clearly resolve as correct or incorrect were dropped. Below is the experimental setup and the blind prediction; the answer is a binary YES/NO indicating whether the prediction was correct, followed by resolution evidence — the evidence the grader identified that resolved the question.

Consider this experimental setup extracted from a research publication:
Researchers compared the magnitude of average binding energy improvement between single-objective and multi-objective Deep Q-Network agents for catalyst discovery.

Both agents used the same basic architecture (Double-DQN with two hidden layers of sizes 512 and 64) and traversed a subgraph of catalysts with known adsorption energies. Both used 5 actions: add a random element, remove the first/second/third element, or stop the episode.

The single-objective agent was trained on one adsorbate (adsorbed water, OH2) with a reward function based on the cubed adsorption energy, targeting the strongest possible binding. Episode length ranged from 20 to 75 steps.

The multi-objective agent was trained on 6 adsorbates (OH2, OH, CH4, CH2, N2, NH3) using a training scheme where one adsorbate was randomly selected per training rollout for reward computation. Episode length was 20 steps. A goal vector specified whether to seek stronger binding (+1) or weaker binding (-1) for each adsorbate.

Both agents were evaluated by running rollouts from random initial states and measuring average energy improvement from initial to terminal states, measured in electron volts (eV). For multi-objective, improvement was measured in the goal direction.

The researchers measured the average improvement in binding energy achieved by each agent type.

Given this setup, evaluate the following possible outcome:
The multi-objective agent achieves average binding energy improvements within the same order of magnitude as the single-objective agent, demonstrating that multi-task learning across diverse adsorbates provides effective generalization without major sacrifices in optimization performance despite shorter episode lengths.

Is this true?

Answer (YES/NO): NO